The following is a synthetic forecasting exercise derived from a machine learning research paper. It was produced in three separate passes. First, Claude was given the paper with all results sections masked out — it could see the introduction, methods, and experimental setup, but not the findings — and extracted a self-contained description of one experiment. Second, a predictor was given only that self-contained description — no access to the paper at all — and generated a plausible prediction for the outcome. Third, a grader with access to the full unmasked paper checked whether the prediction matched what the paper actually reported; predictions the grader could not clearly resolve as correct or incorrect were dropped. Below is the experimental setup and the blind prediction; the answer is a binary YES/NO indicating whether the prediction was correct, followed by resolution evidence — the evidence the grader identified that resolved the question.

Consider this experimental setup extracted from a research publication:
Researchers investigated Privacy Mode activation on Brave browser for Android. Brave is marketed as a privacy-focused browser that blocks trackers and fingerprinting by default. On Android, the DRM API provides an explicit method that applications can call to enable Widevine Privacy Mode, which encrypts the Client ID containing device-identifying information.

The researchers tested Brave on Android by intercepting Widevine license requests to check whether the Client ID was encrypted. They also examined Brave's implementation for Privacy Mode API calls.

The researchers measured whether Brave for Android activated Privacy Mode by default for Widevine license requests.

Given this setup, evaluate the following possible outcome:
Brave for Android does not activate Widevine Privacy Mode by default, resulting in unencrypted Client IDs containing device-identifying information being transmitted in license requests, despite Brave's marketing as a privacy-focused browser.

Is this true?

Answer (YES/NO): NO